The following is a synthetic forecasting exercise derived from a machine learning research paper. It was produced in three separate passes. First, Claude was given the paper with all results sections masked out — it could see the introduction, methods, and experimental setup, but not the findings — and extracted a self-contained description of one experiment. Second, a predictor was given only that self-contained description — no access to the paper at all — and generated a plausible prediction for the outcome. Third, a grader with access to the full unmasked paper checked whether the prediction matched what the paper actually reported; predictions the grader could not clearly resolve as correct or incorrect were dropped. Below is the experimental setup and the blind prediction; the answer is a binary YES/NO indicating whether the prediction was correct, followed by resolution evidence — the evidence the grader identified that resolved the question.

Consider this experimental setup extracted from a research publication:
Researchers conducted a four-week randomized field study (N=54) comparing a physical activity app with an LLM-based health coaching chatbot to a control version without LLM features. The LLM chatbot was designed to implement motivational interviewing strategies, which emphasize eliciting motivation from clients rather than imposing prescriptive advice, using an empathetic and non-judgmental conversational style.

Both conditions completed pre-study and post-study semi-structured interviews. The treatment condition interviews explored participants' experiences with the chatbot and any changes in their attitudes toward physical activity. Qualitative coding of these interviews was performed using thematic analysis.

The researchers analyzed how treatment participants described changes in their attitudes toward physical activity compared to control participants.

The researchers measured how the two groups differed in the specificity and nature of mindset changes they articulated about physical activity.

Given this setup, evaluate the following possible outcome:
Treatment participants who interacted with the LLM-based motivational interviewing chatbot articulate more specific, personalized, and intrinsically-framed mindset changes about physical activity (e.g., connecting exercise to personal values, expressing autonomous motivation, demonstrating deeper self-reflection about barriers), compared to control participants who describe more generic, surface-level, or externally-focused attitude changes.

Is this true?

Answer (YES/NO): YES